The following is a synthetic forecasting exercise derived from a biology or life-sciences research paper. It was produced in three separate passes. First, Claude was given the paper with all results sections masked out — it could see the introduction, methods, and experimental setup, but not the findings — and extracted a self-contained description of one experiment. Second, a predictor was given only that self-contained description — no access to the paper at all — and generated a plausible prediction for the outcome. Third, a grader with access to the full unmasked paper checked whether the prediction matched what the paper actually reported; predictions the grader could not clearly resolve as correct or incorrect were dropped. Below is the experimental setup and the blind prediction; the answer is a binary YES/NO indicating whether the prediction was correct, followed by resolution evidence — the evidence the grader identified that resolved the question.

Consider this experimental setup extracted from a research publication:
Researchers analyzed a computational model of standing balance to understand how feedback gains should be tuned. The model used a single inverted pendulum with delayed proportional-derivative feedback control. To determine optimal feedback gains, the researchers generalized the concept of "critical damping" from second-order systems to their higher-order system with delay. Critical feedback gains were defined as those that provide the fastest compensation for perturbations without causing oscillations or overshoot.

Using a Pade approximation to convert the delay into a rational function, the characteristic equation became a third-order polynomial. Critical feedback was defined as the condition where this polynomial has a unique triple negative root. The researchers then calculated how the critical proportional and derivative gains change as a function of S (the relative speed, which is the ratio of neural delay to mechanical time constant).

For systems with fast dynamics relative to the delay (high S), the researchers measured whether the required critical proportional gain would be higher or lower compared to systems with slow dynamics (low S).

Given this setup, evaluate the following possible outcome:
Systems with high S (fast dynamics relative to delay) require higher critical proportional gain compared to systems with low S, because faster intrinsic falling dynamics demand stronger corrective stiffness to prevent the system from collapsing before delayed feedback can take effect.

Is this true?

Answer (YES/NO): YES